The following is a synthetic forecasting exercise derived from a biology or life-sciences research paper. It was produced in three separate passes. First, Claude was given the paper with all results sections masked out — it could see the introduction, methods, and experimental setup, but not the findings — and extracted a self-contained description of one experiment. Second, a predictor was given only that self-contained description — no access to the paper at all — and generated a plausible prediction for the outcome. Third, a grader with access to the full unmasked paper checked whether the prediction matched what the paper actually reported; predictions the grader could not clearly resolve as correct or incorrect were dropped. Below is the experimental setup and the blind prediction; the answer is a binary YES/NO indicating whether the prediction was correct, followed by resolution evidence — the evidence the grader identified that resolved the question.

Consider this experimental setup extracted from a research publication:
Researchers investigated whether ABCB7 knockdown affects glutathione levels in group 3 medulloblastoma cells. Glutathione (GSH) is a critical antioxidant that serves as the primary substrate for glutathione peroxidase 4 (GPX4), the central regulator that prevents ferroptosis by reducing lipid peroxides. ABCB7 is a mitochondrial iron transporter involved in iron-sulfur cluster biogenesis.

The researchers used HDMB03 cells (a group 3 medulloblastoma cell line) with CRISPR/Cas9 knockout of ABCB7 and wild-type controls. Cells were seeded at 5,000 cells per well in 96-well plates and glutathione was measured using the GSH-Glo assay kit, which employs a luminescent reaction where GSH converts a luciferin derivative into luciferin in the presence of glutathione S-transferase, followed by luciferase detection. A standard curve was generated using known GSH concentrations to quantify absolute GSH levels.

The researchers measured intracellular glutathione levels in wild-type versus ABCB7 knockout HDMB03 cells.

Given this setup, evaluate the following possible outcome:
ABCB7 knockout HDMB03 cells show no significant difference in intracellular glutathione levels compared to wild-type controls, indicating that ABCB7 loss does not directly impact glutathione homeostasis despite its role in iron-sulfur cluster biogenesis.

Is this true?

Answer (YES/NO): NO